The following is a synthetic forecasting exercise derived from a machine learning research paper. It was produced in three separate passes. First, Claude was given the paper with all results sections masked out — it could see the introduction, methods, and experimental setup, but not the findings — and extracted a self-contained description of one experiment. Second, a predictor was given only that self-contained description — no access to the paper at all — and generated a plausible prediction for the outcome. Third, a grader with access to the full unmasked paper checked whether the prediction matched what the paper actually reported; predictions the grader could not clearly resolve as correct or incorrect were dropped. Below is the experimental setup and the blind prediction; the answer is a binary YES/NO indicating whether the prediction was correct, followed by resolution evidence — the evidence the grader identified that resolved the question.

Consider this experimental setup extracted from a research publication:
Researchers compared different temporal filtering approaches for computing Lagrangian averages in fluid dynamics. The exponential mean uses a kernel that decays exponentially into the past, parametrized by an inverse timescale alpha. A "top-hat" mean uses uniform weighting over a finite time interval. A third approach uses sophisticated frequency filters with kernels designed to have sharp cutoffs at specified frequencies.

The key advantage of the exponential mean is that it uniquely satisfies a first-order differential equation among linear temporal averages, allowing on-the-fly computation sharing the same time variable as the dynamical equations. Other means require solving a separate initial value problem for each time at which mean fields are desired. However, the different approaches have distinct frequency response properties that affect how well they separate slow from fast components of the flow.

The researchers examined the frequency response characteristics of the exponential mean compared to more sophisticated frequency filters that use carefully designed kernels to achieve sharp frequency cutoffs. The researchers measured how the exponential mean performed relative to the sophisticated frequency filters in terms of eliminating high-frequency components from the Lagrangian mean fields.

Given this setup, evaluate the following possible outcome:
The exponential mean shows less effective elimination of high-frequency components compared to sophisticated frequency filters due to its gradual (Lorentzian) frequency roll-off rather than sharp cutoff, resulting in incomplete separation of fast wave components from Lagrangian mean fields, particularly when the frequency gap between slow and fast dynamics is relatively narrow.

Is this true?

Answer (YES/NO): YES